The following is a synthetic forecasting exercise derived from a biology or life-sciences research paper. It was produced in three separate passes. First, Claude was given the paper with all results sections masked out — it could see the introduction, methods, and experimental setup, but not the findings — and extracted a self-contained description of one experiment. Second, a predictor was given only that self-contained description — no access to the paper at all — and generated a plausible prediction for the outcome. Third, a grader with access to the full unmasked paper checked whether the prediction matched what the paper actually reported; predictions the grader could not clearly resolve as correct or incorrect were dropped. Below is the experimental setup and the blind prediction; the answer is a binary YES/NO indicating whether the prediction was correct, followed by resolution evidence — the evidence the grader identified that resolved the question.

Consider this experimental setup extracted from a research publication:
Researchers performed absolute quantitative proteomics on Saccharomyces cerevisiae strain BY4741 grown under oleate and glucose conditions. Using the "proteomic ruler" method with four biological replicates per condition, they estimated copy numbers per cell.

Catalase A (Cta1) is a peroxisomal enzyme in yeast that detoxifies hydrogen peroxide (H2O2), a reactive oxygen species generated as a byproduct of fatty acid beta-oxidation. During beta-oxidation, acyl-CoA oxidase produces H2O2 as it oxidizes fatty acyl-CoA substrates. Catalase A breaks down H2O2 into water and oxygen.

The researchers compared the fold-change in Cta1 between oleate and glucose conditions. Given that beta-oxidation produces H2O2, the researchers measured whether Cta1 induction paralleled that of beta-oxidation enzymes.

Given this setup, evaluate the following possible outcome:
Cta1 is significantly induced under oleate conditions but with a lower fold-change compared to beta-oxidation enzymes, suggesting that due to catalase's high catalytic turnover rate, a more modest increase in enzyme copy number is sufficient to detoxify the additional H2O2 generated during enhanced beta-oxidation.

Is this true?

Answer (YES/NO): NO